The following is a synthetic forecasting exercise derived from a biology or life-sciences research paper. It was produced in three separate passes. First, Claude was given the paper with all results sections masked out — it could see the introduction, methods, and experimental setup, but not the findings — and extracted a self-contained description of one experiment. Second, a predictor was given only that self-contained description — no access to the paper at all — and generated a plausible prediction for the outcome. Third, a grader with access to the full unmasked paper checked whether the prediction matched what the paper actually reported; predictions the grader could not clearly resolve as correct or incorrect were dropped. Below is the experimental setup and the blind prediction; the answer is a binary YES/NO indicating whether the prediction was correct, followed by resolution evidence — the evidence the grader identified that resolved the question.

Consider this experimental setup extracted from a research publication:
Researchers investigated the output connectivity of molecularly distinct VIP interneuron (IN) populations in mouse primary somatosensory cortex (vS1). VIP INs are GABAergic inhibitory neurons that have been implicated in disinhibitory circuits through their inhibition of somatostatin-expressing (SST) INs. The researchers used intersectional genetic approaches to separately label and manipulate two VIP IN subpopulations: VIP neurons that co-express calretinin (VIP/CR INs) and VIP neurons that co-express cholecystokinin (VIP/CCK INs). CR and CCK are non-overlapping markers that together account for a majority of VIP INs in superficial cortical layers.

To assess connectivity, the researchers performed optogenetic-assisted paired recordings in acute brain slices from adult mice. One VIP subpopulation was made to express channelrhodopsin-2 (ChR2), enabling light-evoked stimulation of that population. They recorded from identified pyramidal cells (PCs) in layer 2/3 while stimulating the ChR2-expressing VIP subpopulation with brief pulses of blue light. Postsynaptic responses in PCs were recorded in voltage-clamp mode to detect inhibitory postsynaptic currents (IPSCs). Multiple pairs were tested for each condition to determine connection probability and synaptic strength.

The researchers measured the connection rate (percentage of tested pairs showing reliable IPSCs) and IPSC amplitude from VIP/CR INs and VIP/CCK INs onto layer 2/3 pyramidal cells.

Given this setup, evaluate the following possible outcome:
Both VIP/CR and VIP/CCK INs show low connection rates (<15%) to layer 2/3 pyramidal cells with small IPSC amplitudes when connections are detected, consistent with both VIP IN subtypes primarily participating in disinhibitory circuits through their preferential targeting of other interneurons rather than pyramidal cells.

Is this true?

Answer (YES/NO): NO